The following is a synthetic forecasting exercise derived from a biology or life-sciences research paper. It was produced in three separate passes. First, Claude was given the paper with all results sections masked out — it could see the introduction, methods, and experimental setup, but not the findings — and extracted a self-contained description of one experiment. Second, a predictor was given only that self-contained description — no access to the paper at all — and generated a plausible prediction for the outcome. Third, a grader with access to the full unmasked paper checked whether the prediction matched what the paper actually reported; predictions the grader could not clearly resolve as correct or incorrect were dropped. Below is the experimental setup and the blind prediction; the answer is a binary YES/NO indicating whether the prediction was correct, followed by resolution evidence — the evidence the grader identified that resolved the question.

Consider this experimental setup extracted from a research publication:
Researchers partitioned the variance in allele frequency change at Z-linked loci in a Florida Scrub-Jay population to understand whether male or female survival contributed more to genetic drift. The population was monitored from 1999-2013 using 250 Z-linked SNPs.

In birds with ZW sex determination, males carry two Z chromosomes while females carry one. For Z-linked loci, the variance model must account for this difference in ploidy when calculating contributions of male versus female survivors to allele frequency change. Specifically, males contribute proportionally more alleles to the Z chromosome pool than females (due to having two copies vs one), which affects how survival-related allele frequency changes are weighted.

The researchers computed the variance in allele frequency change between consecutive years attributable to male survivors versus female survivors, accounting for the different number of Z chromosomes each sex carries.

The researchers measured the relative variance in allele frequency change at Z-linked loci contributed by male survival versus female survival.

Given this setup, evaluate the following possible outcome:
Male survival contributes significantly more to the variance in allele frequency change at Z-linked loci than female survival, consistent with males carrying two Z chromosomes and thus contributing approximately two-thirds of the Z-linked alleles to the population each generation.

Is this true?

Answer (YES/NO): NO